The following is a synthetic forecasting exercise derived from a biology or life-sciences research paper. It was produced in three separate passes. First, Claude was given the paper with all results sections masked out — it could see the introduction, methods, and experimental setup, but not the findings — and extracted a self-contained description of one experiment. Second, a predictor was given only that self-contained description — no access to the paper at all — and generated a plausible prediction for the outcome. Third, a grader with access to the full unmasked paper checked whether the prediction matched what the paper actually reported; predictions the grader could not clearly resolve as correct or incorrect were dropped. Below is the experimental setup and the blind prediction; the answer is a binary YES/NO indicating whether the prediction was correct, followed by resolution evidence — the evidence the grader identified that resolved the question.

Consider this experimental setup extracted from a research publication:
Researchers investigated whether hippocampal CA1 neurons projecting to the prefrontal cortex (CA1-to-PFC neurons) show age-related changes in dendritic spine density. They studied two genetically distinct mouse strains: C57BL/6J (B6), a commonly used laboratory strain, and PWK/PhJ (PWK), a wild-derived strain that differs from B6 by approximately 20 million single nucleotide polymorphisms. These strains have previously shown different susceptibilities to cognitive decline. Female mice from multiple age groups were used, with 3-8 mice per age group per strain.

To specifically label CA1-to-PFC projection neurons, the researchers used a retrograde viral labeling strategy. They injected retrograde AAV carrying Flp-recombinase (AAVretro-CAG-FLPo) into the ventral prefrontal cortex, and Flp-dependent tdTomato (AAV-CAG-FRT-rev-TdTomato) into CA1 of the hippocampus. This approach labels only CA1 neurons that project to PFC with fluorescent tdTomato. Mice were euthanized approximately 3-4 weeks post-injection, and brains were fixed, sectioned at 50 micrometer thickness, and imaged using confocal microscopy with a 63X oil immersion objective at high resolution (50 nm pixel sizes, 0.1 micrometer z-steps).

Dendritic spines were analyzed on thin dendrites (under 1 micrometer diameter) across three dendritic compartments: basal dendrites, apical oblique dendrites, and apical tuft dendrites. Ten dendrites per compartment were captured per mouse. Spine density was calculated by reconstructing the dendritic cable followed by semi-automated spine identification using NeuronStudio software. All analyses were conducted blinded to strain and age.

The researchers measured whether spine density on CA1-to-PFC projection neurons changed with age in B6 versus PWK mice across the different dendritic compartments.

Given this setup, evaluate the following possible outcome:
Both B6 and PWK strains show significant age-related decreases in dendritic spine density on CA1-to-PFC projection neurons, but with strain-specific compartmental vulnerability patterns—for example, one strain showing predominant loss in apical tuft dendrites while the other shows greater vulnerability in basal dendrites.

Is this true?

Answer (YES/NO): NO